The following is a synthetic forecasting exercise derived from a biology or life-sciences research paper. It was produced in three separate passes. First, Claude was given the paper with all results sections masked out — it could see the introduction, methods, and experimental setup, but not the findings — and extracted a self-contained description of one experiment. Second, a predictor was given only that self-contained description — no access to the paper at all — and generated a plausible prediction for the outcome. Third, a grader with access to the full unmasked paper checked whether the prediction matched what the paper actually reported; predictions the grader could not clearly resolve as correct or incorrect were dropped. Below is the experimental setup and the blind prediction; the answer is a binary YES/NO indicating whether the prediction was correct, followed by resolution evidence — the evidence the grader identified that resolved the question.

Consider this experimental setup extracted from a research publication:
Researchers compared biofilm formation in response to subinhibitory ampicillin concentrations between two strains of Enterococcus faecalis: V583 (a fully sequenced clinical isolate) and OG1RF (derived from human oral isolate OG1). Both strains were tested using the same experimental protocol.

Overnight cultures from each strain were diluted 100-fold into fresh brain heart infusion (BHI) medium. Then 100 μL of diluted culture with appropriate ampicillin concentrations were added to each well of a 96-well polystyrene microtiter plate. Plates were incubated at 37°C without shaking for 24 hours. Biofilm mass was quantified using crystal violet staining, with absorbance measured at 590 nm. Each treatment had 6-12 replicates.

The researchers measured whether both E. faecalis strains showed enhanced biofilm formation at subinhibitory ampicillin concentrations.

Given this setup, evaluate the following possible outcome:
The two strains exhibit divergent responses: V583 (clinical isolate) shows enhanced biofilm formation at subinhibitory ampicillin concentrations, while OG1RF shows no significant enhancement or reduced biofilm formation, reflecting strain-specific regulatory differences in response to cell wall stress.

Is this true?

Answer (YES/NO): NO